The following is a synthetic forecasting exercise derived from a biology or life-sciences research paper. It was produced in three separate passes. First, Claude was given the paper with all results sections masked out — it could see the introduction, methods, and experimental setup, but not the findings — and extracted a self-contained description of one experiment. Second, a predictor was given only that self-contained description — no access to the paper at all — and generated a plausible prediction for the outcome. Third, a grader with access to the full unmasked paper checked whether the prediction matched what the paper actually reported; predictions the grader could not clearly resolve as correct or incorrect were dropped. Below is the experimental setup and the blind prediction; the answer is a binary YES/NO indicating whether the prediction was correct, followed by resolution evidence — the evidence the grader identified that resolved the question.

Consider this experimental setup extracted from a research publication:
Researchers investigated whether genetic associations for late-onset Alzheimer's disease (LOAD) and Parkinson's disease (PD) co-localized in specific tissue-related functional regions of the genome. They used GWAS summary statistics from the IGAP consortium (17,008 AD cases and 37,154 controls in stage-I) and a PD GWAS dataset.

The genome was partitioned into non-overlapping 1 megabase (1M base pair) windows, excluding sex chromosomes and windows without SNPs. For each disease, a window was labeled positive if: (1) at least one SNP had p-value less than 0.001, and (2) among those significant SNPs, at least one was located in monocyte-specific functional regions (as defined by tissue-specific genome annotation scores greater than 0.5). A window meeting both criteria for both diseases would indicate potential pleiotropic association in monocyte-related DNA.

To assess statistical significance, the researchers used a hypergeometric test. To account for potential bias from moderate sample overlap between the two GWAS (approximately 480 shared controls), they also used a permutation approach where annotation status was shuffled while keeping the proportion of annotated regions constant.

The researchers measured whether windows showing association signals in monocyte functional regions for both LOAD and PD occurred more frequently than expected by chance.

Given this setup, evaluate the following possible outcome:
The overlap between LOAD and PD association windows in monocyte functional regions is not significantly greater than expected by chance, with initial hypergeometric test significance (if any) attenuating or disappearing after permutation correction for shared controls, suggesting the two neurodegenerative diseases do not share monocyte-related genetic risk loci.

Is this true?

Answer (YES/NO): NO